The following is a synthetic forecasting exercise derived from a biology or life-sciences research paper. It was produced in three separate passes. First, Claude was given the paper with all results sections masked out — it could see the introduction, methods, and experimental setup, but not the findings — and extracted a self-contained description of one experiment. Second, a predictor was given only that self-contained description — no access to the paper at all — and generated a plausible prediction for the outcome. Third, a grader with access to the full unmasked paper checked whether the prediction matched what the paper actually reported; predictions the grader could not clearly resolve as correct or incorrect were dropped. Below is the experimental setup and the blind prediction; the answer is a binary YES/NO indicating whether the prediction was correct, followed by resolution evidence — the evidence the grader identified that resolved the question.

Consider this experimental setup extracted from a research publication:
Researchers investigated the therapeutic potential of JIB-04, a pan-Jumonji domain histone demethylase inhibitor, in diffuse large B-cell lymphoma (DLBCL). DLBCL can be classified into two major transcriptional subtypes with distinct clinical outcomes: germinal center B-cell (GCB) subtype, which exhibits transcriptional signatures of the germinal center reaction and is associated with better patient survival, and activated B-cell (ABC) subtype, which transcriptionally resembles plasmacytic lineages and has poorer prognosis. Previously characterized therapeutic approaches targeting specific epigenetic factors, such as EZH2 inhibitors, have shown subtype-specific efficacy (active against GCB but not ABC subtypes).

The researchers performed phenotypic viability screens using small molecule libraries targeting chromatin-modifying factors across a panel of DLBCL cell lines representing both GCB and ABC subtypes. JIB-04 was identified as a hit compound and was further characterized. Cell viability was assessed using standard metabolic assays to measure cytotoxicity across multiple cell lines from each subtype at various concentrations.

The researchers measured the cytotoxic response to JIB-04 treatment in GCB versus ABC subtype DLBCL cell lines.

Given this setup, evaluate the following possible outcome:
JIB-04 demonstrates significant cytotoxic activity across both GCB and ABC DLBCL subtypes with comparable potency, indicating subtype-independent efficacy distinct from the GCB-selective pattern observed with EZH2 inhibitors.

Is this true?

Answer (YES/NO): YES